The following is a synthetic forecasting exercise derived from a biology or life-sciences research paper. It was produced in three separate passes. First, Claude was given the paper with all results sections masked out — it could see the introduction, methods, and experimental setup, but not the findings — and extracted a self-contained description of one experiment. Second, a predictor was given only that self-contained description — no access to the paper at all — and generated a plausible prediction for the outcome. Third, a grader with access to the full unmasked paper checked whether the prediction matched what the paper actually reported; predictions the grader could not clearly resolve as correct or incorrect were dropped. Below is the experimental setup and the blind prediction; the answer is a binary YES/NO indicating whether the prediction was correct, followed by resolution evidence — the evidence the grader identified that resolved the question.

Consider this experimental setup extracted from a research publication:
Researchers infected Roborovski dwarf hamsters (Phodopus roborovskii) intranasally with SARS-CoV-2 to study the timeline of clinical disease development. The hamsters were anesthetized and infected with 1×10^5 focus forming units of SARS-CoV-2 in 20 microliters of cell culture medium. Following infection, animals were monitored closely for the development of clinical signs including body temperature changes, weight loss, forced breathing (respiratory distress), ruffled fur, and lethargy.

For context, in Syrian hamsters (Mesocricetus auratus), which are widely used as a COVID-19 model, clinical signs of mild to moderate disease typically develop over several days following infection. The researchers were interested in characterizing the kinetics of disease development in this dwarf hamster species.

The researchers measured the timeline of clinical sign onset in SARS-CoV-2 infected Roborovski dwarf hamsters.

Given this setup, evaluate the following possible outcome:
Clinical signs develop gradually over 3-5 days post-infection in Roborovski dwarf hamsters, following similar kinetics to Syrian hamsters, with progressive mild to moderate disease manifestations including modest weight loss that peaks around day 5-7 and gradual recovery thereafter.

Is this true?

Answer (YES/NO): NO